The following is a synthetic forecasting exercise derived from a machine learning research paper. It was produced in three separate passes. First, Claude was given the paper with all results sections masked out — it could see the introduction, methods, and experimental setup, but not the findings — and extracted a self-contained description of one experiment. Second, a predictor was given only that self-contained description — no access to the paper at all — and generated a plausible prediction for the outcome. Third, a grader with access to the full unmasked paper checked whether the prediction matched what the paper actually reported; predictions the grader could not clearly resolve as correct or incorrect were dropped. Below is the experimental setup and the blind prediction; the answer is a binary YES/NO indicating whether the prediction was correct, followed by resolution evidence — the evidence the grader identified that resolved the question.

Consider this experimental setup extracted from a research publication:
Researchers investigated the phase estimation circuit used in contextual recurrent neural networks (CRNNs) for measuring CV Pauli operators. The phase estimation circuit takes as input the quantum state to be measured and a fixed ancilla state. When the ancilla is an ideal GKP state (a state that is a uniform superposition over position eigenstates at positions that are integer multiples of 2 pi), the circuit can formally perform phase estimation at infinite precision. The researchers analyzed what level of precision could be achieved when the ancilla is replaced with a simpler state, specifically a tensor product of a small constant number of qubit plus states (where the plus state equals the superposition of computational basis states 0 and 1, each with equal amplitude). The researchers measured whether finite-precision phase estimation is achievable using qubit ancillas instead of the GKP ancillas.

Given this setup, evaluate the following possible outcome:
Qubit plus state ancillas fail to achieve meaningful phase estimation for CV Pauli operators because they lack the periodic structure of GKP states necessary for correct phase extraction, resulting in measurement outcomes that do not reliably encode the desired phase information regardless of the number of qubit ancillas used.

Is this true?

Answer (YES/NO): NO